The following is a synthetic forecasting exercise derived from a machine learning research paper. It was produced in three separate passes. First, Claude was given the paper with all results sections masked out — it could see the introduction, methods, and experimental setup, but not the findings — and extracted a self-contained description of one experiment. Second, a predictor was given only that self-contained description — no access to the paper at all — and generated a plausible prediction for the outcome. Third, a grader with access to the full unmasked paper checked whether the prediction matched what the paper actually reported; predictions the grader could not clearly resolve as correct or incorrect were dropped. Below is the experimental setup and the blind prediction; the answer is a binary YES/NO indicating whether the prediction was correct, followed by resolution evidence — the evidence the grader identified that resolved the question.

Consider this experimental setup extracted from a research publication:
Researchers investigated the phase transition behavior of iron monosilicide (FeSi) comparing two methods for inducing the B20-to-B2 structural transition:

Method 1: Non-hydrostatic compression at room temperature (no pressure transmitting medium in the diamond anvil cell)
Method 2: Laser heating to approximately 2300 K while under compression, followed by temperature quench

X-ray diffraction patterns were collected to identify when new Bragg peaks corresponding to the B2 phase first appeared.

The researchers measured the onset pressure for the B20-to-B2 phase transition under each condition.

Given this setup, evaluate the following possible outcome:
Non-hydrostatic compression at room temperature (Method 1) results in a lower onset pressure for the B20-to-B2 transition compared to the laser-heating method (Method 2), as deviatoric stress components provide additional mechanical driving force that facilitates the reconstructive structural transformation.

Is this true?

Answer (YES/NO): NO